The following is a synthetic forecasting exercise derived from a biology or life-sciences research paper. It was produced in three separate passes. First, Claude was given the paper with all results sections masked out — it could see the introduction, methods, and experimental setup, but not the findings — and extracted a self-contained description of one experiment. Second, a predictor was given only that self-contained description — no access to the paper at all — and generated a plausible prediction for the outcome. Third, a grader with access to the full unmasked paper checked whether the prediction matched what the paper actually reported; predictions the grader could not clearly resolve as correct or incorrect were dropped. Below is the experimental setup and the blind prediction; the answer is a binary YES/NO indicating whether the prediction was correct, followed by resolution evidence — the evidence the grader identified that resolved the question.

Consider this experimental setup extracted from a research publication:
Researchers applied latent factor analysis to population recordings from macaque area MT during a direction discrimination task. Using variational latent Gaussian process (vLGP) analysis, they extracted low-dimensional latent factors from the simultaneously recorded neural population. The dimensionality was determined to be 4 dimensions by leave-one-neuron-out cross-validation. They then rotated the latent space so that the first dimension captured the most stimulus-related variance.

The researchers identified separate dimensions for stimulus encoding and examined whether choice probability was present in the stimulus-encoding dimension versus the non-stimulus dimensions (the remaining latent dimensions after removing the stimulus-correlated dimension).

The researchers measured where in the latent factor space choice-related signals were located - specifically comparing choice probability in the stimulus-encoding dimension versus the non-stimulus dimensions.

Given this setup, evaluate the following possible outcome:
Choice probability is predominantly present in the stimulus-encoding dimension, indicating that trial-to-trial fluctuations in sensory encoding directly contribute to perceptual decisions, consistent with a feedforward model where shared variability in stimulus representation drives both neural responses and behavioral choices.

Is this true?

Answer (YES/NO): NO